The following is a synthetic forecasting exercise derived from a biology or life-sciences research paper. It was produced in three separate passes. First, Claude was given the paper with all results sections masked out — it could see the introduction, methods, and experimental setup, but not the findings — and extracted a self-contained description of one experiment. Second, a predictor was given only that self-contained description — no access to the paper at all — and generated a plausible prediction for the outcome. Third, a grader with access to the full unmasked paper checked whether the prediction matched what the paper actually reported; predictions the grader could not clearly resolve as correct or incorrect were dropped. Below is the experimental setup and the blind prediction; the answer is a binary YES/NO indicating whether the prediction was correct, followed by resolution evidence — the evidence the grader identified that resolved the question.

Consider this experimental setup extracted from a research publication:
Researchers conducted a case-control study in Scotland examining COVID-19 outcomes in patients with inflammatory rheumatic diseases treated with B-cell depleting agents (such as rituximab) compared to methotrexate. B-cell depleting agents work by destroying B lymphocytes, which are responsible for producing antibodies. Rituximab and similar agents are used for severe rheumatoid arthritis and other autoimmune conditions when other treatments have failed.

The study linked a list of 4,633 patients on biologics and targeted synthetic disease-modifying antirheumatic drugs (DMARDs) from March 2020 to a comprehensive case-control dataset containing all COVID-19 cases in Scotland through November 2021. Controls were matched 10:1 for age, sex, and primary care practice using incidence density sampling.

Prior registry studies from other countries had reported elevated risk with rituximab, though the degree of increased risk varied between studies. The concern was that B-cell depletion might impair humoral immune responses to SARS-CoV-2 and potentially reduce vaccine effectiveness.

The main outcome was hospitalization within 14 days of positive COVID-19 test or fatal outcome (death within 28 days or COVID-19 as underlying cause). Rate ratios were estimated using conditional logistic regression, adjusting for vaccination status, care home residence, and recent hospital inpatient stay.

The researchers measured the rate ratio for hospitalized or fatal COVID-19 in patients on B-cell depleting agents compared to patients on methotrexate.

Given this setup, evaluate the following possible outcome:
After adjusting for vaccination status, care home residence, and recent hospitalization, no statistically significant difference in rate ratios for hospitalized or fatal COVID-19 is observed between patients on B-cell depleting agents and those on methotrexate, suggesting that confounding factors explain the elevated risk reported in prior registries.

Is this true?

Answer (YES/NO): NO